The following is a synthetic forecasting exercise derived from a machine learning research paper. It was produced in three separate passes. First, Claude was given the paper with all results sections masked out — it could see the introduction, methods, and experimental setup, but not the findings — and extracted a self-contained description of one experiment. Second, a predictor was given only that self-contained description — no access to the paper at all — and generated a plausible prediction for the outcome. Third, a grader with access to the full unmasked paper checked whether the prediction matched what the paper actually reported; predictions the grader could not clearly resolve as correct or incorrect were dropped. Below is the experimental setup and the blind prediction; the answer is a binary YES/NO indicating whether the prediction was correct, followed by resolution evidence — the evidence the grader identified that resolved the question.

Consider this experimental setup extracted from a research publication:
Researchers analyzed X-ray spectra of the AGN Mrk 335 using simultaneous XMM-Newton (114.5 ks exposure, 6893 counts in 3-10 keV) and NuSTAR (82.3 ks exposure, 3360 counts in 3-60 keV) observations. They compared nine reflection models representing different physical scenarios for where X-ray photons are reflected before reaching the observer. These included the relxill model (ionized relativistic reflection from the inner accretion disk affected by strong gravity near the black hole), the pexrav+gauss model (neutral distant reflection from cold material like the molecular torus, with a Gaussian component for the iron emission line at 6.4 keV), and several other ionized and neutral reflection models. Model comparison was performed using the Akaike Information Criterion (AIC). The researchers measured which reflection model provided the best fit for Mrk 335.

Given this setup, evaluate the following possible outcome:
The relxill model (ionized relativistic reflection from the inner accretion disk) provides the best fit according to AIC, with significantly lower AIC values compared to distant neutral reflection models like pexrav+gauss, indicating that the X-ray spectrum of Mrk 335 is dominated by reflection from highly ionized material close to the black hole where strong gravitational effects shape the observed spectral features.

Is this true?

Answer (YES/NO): NO